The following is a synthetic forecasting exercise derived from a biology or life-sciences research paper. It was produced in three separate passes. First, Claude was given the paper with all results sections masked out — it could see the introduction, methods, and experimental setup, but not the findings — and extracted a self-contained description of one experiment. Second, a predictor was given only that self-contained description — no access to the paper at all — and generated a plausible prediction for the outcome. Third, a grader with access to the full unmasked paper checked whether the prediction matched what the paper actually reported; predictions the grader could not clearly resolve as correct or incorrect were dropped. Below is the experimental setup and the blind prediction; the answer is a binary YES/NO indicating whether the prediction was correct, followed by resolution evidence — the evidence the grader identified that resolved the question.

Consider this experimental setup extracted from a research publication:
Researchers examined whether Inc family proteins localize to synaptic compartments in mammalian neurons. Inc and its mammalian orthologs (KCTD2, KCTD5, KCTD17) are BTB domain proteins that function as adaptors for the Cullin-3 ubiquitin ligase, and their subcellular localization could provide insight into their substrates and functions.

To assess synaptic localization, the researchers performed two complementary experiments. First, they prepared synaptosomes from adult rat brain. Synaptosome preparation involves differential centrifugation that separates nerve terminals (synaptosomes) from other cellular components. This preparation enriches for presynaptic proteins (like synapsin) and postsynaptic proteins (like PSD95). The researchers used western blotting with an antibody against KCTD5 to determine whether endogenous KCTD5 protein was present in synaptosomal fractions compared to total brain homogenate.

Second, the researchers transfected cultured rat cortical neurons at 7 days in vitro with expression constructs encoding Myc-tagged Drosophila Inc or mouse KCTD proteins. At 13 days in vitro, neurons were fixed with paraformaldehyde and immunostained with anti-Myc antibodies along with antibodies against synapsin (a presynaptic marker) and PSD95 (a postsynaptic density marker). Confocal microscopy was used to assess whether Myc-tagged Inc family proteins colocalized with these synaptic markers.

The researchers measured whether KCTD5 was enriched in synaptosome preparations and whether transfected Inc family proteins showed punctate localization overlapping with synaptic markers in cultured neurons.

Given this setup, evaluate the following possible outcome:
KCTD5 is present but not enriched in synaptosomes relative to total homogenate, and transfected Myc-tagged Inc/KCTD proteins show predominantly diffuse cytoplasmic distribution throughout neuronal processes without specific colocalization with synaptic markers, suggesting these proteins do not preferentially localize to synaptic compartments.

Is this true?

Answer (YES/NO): NO